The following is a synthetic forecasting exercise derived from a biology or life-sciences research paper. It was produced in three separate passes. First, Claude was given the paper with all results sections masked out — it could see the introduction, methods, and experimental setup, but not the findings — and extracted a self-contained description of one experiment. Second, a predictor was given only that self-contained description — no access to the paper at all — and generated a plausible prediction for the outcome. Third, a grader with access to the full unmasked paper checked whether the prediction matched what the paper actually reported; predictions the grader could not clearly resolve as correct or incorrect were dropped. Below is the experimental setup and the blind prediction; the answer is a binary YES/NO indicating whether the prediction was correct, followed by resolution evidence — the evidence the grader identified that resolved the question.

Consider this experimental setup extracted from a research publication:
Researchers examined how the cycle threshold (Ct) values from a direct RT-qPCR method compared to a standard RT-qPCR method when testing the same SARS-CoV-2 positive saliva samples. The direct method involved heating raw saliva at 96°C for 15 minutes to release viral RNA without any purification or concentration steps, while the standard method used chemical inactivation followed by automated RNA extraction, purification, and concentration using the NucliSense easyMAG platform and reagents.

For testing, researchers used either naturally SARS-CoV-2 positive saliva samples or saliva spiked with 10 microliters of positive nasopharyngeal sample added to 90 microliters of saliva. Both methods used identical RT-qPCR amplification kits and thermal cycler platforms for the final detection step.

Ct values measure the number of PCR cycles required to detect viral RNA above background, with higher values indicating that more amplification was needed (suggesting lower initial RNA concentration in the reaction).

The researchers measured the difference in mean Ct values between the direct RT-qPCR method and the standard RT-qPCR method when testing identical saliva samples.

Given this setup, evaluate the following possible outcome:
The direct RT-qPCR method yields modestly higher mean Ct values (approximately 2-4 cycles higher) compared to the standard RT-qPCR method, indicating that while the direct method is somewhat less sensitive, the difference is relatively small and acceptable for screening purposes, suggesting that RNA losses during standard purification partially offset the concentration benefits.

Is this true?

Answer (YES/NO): NO